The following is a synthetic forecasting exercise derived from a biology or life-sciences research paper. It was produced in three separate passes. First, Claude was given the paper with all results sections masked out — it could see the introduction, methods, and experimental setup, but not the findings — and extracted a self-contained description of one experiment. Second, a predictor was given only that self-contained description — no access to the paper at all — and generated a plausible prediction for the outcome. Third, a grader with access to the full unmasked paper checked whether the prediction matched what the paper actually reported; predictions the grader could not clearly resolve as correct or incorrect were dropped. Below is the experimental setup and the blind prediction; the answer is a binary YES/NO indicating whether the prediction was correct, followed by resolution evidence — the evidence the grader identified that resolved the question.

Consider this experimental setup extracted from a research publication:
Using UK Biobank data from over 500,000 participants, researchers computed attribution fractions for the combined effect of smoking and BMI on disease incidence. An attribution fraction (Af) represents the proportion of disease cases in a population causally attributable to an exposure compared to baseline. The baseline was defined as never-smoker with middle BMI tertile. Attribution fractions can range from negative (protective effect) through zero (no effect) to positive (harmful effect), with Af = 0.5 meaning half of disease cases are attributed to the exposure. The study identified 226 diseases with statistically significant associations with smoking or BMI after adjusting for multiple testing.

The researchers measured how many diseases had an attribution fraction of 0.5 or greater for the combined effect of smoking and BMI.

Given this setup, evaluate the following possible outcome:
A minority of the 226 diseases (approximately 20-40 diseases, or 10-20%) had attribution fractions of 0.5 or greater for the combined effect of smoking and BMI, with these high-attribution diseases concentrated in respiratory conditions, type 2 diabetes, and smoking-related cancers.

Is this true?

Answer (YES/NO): NO